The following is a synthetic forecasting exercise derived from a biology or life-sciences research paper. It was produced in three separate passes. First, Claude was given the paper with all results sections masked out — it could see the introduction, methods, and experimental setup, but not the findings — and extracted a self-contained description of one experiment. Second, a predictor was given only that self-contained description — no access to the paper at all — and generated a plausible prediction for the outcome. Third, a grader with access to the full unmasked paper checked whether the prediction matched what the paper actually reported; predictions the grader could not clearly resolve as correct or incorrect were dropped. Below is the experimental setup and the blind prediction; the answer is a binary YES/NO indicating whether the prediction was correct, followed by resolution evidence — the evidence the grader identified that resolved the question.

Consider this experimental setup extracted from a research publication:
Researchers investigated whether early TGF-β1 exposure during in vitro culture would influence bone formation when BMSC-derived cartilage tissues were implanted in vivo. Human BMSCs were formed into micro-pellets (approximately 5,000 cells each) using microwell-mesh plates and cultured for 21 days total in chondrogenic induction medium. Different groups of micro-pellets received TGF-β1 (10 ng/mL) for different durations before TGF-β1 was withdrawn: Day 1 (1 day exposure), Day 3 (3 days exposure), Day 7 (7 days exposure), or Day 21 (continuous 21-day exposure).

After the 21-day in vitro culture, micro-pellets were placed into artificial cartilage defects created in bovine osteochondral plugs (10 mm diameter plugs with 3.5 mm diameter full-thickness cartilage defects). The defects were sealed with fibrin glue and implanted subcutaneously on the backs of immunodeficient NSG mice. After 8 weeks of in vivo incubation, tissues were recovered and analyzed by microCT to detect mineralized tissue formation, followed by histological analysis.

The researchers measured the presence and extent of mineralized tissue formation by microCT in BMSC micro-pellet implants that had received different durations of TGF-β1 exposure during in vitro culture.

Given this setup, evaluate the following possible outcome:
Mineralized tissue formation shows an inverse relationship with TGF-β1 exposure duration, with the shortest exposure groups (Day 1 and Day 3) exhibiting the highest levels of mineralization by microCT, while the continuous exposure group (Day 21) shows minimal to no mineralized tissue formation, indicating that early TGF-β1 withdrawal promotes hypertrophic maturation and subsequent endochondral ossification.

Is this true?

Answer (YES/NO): NO